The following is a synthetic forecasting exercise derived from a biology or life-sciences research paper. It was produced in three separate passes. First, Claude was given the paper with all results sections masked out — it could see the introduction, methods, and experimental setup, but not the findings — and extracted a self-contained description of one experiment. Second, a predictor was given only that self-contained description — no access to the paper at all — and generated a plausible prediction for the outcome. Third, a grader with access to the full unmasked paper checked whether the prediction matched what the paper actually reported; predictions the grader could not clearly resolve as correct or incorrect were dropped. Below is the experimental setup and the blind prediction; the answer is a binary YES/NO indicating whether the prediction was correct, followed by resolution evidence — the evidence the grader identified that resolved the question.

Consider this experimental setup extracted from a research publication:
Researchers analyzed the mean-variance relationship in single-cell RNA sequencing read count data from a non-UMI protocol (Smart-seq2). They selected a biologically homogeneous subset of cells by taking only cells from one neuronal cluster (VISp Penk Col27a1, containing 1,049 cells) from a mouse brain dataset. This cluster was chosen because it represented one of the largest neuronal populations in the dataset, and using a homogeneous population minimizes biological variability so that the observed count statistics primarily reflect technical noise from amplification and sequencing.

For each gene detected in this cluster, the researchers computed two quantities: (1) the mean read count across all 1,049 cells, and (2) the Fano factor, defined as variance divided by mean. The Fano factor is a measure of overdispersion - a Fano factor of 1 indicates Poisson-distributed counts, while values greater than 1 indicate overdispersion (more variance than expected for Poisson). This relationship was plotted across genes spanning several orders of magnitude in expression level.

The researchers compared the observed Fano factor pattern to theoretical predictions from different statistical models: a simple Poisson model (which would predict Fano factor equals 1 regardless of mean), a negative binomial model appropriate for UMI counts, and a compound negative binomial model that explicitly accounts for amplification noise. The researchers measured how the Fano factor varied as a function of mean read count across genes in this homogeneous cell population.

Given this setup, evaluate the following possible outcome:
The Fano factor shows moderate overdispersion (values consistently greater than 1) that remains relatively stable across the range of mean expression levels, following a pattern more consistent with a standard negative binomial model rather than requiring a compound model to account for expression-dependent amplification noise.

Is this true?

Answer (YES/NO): NO